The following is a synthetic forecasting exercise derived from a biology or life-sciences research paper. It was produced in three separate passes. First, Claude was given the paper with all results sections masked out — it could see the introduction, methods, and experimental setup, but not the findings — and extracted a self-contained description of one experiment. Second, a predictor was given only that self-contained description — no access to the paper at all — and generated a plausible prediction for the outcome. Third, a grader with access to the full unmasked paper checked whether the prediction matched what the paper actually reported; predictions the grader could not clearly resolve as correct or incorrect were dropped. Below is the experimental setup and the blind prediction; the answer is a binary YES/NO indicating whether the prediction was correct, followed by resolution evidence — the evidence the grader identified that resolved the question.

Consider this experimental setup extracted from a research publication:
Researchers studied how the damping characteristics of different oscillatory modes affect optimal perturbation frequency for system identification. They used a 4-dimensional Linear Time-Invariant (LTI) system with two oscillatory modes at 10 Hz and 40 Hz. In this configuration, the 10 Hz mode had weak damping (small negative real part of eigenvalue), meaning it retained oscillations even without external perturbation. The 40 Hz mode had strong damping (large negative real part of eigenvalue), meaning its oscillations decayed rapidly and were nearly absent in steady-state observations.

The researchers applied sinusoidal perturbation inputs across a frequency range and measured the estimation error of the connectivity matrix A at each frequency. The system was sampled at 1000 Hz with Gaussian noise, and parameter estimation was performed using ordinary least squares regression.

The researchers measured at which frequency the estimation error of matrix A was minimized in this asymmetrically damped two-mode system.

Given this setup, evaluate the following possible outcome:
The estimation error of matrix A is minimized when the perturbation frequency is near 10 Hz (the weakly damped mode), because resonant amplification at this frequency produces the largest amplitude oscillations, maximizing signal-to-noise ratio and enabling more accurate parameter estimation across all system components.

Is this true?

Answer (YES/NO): NO